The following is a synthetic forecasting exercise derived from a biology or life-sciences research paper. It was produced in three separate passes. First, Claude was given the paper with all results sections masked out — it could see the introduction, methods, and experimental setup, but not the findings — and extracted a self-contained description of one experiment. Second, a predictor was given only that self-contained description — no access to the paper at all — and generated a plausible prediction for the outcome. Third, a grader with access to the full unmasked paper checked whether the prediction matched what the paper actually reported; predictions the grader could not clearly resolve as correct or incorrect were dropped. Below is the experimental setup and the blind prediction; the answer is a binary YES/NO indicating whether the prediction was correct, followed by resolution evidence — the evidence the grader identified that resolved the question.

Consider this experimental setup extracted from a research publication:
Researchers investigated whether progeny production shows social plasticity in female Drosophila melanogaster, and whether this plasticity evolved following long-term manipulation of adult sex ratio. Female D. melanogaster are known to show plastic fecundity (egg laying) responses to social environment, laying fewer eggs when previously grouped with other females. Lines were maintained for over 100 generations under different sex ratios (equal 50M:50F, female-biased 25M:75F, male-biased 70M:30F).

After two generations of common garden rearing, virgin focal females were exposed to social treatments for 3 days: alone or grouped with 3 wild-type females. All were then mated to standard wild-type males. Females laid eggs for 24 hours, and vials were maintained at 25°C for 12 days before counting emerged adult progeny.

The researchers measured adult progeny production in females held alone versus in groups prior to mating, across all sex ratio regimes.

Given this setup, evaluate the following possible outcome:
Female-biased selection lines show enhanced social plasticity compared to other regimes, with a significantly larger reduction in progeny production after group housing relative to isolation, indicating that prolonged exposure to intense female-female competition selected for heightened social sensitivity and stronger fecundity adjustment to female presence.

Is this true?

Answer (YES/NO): NO